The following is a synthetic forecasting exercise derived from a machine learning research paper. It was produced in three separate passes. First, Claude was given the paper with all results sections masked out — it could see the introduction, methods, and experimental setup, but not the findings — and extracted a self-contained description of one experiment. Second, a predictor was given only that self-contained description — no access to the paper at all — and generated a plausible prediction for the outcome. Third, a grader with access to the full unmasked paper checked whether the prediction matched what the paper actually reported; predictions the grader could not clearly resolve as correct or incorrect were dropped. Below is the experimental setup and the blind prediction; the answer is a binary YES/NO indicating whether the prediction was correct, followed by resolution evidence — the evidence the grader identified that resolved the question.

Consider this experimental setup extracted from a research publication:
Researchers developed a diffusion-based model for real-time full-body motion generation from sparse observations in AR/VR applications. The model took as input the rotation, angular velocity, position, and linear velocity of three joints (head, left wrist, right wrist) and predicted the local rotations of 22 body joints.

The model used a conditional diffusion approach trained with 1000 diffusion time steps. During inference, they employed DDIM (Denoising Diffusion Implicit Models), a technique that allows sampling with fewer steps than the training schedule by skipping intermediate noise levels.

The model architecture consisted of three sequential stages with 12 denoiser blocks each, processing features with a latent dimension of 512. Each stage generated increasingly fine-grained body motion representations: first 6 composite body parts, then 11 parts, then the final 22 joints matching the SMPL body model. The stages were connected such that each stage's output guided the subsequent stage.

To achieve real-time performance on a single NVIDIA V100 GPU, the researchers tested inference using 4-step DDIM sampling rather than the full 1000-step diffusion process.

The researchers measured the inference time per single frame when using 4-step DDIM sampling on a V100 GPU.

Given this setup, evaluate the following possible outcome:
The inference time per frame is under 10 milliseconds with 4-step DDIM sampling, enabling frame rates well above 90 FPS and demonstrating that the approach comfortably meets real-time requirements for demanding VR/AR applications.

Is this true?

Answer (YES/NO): YES